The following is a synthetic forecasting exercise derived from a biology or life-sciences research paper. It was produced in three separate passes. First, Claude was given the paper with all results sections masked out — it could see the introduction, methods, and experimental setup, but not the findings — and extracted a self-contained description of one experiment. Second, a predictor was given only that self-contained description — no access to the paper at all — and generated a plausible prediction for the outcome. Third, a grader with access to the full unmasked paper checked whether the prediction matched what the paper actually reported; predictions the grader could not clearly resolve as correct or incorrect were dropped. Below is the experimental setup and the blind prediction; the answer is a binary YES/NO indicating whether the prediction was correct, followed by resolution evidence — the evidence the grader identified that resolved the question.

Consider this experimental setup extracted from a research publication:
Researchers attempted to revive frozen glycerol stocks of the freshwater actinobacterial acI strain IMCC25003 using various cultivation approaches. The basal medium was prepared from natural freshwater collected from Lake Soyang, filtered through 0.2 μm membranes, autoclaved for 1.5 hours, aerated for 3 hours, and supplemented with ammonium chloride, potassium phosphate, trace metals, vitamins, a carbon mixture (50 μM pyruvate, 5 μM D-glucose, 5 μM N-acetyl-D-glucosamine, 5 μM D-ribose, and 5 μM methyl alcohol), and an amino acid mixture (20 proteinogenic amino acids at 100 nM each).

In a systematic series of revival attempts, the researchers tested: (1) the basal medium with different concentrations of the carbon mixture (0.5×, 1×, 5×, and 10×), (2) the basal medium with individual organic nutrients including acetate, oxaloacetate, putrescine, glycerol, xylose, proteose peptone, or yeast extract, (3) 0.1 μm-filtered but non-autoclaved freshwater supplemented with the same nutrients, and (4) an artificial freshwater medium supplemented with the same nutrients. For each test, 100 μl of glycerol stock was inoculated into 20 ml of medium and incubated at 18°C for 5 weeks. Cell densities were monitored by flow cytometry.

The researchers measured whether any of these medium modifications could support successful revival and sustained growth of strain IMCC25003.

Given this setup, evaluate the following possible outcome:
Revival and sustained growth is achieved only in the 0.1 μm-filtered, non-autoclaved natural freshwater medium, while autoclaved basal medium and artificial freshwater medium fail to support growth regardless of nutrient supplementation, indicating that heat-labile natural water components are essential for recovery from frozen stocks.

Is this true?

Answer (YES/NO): NO